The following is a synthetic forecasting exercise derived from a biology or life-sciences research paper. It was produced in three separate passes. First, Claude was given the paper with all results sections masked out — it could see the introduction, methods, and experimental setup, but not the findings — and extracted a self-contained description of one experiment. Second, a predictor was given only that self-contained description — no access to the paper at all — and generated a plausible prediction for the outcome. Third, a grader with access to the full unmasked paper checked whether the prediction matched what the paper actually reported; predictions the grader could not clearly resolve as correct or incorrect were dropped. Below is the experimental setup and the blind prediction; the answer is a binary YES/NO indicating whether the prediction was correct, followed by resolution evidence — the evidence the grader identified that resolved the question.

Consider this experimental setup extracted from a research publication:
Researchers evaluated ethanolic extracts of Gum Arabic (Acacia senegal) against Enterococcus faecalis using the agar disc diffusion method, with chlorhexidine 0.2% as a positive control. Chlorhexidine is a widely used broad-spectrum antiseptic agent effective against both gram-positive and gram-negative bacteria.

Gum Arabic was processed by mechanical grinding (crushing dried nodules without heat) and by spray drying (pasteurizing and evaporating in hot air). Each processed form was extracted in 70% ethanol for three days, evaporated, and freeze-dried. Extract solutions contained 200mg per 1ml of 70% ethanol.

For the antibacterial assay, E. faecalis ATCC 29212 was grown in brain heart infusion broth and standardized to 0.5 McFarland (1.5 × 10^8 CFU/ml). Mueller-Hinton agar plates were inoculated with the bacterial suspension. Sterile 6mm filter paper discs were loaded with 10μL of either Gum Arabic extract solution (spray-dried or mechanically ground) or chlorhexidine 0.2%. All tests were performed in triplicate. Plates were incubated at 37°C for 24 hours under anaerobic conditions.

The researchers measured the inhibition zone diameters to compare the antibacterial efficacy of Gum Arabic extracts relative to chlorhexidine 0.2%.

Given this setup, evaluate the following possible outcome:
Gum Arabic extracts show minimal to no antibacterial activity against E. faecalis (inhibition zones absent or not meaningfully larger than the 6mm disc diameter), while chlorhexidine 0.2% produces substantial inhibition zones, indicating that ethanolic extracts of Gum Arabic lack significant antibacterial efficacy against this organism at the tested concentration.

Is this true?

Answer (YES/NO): NO